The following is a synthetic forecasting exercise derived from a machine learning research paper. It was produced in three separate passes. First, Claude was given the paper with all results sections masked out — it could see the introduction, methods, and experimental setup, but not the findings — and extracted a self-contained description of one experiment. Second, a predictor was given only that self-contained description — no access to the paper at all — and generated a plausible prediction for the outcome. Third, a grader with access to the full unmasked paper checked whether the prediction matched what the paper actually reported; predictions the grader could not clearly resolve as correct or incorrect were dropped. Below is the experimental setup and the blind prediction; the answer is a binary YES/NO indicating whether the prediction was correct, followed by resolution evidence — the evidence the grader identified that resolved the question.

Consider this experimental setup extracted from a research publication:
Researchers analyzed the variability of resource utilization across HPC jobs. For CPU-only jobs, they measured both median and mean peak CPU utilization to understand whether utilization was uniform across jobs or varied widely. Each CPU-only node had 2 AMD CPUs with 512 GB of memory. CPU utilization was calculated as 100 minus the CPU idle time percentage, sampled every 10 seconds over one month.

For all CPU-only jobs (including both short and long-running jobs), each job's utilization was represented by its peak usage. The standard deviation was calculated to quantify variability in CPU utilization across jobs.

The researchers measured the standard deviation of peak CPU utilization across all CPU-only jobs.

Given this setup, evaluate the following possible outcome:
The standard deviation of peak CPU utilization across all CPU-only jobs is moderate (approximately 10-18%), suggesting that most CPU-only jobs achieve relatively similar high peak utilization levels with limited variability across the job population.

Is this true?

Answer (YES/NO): NO